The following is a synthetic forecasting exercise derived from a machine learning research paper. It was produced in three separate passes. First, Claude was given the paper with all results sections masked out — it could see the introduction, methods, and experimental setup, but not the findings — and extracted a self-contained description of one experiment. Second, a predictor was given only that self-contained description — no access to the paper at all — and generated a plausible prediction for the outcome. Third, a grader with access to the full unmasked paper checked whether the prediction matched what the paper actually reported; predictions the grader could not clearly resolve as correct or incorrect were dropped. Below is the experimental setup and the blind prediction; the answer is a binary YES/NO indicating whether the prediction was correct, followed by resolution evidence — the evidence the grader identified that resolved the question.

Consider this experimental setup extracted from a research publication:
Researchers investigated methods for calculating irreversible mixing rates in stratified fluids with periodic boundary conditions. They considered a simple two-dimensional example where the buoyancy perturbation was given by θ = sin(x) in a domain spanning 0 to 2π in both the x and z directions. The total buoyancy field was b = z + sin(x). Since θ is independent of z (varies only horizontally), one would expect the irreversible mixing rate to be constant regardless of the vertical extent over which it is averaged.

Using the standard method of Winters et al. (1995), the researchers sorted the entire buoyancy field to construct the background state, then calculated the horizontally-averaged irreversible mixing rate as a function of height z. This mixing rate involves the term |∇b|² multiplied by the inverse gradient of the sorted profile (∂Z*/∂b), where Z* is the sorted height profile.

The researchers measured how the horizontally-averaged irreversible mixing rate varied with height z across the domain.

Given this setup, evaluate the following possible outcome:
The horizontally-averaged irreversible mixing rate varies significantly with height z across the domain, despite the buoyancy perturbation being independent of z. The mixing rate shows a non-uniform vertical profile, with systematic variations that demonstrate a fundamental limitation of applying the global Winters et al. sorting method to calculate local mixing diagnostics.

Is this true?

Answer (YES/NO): YES